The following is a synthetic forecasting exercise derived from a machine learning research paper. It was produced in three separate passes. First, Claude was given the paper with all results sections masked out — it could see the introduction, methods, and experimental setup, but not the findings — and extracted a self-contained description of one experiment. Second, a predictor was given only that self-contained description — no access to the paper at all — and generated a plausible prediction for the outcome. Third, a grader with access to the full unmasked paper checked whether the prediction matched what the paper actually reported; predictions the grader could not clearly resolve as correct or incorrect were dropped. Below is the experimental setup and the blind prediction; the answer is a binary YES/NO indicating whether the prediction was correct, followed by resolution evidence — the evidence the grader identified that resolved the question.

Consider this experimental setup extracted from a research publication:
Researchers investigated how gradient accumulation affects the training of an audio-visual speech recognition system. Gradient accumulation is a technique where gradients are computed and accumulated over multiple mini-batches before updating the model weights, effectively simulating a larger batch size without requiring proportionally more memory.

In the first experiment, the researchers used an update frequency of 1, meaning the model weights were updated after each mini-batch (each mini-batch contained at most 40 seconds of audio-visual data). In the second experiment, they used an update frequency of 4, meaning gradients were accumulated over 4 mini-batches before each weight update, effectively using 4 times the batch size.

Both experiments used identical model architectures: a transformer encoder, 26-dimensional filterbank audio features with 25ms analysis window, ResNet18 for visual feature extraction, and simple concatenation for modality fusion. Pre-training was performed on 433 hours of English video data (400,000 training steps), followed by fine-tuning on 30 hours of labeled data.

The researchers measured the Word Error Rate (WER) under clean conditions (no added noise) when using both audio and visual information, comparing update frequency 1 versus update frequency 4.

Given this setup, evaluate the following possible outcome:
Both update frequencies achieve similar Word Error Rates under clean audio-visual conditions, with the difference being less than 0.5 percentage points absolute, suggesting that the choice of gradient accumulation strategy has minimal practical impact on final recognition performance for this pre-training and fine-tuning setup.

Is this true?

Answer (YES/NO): NO